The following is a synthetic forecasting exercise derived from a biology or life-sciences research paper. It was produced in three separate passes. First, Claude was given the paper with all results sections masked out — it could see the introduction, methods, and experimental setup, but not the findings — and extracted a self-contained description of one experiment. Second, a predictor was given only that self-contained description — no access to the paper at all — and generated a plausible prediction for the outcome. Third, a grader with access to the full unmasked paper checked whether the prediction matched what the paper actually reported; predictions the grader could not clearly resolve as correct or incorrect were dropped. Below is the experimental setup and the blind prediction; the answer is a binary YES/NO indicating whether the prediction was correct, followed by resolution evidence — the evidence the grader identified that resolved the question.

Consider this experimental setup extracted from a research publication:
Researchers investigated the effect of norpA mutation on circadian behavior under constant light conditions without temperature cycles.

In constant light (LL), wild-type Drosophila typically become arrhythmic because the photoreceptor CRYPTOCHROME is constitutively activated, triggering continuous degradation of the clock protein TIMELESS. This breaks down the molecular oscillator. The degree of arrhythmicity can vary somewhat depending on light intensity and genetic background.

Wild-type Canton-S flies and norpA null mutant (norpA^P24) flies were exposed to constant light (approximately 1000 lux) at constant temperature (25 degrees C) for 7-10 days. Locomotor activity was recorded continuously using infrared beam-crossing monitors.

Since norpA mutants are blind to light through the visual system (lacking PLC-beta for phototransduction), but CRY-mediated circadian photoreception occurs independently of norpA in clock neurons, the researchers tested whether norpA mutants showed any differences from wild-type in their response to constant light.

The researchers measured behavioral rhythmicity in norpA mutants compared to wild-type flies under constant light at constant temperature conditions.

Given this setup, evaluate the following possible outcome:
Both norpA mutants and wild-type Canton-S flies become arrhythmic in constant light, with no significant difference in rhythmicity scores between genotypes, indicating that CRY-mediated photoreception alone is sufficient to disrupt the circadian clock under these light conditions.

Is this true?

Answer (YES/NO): YES